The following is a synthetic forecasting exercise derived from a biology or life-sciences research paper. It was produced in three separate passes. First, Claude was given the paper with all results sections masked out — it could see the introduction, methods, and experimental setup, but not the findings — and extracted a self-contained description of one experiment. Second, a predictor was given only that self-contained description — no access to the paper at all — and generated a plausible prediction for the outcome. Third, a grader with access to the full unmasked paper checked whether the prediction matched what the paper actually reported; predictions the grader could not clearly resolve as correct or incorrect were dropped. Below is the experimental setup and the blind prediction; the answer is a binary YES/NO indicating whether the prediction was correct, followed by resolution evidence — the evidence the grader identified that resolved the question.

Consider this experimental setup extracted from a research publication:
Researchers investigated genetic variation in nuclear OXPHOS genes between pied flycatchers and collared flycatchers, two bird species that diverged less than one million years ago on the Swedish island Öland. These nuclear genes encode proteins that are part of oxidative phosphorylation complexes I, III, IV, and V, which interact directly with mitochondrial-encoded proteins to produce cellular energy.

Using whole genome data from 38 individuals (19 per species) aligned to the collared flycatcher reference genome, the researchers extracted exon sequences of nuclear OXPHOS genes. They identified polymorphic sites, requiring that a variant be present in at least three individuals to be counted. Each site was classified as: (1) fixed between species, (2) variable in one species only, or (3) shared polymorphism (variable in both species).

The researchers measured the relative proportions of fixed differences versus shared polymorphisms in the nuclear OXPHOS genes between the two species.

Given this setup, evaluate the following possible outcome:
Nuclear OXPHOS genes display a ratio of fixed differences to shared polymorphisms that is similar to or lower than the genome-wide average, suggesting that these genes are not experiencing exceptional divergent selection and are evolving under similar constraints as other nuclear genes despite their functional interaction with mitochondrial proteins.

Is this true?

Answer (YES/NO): NO